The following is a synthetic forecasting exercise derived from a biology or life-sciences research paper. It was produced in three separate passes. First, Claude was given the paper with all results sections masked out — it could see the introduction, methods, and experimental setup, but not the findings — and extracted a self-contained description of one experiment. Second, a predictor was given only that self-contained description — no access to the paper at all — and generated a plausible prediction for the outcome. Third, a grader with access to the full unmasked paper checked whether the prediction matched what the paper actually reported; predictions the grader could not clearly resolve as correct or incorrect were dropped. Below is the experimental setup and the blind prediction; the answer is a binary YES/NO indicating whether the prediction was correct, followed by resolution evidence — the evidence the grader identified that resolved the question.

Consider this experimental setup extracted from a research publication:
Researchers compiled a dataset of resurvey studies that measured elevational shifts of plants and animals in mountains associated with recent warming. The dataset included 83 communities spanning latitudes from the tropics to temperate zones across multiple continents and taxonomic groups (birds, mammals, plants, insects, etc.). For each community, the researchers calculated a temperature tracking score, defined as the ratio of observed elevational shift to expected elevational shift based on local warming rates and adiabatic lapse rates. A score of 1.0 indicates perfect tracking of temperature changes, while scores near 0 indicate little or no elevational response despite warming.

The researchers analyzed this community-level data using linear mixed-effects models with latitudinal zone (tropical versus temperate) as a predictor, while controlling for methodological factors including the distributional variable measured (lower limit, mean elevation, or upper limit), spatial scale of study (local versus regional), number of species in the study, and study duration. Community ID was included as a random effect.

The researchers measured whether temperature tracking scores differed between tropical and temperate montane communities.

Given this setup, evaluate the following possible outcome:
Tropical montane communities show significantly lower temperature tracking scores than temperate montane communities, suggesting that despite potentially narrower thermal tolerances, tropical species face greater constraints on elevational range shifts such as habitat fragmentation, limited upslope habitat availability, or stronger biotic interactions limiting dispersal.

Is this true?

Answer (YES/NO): NO